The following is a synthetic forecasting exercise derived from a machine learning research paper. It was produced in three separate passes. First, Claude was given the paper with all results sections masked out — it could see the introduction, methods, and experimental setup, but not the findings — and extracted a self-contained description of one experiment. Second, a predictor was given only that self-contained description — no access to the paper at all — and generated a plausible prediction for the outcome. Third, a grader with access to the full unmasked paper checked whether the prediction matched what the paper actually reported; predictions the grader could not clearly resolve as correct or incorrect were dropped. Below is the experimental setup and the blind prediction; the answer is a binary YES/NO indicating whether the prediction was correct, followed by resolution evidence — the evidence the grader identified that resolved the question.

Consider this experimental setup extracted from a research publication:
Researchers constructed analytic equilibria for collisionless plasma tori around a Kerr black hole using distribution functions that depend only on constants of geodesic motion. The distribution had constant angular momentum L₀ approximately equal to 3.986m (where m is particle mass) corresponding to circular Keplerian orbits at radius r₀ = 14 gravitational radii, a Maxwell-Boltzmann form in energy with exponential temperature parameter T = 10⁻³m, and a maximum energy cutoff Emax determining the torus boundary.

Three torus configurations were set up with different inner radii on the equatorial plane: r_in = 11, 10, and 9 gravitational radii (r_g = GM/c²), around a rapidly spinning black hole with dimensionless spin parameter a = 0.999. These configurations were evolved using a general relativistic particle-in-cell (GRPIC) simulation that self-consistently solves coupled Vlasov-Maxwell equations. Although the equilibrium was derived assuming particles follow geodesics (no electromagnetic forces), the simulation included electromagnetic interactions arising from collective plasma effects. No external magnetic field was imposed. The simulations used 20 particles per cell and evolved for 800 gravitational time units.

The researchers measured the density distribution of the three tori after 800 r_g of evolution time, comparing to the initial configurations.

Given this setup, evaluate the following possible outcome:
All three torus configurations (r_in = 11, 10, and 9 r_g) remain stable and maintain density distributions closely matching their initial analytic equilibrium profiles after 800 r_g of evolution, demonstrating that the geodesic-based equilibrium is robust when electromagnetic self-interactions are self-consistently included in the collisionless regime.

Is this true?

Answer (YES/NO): YES